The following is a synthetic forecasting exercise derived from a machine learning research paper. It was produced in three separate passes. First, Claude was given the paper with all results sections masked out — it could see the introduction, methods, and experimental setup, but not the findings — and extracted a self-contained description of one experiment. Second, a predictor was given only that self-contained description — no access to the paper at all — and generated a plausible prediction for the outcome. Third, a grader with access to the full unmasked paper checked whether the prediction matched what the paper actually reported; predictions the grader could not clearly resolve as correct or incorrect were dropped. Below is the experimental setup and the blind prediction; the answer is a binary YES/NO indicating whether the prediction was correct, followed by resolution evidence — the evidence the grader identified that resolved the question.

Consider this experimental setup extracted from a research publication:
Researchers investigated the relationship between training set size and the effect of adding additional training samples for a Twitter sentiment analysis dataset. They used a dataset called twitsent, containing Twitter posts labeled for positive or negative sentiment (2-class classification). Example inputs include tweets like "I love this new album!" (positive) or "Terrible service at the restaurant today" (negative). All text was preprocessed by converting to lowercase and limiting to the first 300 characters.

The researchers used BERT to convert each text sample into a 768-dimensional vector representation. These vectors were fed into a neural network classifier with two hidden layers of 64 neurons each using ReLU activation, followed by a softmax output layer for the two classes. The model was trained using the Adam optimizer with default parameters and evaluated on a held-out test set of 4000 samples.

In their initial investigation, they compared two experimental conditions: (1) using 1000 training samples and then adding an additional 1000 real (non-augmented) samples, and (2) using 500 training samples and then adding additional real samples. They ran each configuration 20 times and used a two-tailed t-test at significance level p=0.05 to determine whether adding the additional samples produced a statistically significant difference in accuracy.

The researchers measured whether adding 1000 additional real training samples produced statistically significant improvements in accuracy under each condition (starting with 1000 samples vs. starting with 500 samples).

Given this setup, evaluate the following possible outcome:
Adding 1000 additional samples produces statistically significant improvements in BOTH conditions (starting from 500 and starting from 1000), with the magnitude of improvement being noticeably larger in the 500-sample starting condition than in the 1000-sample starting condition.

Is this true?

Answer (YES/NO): NO